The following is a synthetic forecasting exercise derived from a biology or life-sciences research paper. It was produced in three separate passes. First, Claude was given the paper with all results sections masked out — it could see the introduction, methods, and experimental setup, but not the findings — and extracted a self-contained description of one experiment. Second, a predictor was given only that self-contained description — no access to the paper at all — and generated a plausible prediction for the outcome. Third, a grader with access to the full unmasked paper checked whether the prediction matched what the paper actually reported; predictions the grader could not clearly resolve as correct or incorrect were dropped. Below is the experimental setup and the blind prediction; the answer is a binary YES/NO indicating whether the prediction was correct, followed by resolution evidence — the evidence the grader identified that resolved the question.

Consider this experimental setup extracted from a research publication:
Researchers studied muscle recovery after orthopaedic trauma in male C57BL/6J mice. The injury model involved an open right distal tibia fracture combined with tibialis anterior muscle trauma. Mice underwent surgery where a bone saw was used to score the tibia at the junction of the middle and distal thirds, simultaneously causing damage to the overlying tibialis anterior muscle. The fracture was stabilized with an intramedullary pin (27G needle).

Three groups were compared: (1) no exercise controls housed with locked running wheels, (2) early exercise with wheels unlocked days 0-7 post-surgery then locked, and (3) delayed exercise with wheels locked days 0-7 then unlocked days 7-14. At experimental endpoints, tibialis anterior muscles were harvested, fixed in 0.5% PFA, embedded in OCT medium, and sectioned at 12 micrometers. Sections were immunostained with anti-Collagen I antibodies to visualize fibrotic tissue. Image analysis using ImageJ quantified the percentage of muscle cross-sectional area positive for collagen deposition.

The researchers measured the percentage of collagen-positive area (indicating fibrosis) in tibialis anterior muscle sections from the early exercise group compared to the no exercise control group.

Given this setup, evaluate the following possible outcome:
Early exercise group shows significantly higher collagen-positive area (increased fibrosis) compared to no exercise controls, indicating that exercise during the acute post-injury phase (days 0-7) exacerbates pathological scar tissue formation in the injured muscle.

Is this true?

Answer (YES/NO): YES